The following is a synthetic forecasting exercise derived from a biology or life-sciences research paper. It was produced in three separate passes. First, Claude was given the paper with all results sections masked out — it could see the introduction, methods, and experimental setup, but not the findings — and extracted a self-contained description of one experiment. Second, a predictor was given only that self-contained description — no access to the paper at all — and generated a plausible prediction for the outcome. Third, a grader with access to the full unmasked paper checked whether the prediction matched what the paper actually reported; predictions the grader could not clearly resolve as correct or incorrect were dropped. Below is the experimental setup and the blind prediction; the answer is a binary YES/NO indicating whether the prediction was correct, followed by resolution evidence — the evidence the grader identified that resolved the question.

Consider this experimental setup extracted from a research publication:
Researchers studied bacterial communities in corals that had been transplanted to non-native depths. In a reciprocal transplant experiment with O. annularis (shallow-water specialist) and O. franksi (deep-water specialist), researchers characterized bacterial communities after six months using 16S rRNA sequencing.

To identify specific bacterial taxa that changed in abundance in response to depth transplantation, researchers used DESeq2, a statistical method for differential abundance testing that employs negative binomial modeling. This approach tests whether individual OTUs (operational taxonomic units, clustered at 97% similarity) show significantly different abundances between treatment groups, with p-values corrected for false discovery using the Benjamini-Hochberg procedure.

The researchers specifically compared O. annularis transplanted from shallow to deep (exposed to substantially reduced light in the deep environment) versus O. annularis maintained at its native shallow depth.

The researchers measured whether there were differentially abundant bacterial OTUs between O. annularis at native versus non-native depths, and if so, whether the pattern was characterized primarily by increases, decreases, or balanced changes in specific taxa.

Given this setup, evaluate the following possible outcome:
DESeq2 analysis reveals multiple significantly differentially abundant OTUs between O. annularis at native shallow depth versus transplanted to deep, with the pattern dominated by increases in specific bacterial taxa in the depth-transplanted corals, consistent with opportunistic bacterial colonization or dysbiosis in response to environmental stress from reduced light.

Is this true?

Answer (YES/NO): NO